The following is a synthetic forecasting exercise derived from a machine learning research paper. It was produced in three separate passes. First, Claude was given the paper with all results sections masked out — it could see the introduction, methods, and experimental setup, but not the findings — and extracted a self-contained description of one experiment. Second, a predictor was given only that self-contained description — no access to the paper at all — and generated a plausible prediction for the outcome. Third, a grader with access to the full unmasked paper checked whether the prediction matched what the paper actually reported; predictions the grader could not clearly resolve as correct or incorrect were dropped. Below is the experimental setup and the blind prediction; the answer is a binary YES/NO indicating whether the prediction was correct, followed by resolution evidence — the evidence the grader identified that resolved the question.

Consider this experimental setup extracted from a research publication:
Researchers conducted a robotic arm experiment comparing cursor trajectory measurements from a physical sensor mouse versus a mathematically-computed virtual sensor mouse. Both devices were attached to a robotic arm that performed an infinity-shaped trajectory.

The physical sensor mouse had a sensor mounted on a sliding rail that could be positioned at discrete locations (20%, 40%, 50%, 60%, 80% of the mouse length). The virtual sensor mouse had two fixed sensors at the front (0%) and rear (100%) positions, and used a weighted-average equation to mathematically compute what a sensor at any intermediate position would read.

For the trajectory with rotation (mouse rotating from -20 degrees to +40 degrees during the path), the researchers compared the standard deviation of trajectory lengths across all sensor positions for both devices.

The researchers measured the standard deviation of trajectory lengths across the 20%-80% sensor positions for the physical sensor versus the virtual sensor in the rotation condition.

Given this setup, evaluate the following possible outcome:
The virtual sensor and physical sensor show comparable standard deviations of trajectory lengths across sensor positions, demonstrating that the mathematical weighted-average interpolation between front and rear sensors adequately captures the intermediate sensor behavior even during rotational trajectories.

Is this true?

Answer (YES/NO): YES